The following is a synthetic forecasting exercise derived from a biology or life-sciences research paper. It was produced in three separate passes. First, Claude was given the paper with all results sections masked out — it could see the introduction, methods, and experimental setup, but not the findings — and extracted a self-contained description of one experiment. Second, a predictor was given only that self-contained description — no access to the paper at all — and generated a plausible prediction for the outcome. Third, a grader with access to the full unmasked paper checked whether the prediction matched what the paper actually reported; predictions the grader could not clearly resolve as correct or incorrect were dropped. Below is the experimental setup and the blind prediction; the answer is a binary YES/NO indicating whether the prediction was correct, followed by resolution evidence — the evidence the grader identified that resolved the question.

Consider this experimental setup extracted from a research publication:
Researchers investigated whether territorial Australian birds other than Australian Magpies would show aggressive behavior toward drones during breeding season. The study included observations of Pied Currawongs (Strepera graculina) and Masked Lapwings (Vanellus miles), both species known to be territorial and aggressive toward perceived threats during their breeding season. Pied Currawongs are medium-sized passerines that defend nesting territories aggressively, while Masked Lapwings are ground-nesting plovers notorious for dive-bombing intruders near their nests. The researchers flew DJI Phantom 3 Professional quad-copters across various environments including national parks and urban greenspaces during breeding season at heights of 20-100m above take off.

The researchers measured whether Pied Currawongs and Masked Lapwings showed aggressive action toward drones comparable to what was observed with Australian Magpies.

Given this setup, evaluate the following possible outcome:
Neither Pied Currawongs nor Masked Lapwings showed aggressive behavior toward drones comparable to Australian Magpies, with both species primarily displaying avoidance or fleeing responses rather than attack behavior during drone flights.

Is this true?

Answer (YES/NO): NO